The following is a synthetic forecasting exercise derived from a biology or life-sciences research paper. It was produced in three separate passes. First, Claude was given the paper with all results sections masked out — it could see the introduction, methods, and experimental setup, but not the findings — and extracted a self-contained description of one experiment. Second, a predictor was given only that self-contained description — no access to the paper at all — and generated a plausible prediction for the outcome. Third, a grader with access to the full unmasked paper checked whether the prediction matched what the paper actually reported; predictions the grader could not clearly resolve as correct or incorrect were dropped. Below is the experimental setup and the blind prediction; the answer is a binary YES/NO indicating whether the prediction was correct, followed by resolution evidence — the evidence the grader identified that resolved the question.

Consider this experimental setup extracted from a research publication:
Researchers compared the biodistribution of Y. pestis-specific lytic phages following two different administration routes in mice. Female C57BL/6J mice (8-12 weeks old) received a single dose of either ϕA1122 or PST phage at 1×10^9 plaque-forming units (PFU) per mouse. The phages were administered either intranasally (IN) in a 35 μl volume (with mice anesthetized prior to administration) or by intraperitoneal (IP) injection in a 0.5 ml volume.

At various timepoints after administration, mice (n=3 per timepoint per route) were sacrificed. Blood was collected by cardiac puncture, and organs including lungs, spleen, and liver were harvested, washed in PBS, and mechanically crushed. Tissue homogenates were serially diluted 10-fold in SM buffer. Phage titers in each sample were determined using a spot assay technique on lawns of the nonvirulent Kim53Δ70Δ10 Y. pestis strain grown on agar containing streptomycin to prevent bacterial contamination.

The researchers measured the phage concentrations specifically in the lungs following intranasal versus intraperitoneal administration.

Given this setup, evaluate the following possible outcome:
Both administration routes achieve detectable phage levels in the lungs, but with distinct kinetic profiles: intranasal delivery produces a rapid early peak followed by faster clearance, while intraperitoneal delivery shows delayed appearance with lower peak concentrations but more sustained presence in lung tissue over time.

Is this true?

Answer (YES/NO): NO